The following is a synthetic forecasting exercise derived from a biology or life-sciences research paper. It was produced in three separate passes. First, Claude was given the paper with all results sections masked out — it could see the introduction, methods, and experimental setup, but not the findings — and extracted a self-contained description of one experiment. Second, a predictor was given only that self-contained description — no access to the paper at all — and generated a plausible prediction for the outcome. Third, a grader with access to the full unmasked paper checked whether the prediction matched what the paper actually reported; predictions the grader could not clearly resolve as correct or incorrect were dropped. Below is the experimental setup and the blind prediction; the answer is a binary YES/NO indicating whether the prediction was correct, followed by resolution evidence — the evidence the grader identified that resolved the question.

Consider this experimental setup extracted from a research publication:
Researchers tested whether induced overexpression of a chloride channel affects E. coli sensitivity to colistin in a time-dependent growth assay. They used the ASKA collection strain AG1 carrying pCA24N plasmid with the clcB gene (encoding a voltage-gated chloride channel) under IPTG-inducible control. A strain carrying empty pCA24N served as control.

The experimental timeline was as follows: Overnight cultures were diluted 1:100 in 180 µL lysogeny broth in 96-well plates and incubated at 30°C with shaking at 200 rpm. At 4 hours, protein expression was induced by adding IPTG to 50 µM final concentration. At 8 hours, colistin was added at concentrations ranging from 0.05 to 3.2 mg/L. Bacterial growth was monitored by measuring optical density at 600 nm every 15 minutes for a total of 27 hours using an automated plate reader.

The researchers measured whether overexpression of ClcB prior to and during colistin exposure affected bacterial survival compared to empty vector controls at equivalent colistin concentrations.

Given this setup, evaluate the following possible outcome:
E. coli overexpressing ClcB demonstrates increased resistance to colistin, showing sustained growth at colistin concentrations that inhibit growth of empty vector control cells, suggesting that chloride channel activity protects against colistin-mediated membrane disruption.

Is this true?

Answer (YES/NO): NO